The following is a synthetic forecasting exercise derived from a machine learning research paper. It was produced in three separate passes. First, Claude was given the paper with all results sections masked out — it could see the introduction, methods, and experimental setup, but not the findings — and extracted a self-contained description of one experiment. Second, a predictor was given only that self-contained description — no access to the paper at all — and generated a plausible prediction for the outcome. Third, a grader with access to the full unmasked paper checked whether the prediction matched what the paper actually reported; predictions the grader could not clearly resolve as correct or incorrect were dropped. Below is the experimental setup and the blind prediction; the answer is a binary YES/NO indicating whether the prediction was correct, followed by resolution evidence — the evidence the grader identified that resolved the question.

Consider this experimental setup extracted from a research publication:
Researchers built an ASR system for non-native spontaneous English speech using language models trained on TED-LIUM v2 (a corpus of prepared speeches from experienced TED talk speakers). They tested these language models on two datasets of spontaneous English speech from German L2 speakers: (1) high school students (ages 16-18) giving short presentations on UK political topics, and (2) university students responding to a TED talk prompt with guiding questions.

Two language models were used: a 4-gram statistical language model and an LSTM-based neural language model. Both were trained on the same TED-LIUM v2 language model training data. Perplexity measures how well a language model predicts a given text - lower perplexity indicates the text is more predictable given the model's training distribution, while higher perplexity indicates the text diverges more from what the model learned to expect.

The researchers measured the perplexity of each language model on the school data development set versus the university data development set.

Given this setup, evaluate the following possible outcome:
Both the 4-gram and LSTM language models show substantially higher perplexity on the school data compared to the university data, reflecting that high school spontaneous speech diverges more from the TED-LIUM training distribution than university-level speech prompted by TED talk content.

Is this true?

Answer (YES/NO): YES